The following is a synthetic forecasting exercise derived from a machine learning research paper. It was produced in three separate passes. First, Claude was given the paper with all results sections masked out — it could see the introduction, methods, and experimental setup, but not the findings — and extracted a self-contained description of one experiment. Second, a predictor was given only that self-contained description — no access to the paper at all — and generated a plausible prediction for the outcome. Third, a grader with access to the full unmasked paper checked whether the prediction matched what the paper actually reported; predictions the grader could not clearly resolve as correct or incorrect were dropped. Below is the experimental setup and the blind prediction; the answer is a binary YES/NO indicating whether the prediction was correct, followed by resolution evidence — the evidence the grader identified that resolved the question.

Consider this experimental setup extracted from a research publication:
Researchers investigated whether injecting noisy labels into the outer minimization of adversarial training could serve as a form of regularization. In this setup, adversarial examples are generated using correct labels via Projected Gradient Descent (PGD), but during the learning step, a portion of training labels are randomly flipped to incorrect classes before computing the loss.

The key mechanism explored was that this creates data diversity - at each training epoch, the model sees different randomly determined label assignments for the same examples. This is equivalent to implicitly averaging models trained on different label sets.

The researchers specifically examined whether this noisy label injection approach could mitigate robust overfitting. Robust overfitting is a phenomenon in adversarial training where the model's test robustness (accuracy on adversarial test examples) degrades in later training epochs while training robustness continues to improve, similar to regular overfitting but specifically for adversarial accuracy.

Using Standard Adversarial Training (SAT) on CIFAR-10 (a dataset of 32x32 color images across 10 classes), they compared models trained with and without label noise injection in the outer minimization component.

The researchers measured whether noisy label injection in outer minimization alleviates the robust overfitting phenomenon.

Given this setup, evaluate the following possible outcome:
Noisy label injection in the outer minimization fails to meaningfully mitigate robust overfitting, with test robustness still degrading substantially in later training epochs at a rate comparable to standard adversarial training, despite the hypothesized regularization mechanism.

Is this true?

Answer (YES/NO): NO